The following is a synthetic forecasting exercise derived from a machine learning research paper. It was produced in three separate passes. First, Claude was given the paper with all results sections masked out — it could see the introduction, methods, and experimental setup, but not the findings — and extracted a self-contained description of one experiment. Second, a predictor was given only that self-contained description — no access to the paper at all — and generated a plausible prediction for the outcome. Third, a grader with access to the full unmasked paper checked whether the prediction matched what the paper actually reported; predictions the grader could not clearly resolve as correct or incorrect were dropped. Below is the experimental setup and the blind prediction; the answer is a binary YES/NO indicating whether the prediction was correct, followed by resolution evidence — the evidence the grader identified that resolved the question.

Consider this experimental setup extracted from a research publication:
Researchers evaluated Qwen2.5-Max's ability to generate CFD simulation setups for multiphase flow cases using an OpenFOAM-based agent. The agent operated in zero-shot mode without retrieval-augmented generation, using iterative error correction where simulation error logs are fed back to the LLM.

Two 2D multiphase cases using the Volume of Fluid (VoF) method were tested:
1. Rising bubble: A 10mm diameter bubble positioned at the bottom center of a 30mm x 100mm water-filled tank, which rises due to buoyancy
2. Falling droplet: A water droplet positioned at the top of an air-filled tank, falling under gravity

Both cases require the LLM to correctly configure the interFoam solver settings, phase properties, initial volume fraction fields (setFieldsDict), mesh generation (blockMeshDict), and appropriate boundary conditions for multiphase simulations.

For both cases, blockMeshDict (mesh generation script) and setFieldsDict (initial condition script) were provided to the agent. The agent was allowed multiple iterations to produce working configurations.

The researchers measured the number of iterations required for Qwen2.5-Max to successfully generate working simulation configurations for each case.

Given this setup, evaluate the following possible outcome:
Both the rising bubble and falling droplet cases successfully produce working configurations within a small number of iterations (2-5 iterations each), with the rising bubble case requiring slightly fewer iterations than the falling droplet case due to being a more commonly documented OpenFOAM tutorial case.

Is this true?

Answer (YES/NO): NO